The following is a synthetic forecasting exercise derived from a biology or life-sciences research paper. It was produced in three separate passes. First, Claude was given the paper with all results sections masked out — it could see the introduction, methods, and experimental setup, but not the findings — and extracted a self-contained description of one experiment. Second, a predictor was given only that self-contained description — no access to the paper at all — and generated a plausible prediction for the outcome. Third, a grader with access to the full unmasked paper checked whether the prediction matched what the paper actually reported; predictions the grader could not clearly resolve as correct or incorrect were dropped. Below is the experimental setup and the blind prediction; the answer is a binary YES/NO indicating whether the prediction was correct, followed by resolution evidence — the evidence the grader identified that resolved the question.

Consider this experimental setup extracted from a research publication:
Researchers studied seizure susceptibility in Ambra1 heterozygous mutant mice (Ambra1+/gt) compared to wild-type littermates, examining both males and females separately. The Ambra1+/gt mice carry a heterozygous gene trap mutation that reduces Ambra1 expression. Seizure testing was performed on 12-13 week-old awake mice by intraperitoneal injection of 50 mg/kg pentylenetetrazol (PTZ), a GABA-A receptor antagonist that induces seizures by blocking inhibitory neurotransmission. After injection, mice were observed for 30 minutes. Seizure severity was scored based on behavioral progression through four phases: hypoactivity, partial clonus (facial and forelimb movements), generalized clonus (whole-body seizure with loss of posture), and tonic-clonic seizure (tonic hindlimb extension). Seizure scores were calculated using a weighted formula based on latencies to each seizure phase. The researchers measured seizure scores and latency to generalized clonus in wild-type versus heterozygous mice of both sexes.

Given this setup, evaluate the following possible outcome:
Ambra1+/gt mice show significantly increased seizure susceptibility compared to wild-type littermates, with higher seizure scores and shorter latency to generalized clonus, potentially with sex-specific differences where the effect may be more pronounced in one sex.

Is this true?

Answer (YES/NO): YES